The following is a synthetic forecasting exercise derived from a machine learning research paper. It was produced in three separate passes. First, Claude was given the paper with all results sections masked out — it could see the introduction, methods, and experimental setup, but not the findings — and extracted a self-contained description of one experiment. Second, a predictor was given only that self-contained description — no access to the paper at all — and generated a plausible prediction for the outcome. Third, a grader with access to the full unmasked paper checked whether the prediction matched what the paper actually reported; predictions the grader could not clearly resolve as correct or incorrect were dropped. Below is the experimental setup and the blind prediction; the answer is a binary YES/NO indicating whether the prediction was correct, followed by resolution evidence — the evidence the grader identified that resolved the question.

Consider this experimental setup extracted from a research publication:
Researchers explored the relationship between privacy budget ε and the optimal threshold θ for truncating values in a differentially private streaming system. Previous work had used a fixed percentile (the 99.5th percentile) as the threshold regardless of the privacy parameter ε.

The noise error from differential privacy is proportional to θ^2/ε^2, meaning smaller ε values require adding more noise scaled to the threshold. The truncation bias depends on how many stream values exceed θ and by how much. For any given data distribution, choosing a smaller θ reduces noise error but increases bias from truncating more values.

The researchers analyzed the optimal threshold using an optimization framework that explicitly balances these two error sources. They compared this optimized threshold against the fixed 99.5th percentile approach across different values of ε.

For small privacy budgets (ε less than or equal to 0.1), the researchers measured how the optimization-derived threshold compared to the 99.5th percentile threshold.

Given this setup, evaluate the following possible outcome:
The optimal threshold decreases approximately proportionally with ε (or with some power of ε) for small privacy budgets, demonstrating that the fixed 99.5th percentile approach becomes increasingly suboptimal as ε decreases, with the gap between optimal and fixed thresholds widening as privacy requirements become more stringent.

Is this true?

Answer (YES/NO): NO